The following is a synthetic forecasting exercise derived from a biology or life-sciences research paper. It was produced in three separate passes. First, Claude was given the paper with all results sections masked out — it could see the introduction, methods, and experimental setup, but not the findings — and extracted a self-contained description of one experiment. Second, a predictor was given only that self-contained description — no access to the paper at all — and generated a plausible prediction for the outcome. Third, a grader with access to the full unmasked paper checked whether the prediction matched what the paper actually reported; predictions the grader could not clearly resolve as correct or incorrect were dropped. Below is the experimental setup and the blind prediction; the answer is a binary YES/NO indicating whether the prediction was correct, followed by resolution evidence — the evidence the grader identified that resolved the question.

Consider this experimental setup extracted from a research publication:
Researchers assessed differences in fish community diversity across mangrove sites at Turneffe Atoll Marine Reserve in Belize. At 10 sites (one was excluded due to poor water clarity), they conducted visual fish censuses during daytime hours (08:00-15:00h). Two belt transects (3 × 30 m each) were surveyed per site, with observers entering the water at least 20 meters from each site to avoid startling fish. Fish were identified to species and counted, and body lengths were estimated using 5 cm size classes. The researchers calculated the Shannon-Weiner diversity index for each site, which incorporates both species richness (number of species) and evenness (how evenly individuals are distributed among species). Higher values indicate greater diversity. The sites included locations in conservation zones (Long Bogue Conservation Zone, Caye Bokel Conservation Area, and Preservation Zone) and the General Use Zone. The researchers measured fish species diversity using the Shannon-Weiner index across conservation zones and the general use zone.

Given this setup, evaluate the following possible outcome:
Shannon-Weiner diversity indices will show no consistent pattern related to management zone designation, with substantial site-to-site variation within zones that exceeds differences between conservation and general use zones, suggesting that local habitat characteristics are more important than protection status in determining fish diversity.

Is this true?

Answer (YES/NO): YES